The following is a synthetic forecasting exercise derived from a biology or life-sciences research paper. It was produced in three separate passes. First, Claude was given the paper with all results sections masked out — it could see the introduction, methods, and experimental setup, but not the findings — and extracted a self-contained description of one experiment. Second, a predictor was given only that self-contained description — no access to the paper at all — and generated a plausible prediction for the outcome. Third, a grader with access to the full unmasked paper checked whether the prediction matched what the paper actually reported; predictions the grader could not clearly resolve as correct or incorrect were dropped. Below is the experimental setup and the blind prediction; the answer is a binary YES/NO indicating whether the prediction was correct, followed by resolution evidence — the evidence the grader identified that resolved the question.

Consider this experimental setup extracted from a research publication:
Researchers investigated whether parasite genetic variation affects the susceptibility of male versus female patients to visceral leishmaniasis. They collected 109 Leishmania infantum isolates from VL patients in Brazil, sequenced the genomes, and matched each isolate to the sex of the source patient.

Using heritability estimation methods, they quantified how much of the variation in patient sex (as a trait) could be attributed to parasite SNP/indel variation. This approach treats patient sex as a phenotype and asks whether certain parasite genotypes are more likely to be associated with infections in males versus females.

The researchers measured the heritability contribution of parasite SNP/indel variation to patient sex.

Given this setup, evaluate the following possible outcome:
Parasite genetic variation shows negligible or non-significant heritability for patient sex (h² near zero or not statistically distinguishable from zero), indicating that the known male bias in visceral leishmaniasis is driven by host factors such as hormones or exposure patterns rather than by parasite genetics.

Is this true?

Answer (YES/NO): NO